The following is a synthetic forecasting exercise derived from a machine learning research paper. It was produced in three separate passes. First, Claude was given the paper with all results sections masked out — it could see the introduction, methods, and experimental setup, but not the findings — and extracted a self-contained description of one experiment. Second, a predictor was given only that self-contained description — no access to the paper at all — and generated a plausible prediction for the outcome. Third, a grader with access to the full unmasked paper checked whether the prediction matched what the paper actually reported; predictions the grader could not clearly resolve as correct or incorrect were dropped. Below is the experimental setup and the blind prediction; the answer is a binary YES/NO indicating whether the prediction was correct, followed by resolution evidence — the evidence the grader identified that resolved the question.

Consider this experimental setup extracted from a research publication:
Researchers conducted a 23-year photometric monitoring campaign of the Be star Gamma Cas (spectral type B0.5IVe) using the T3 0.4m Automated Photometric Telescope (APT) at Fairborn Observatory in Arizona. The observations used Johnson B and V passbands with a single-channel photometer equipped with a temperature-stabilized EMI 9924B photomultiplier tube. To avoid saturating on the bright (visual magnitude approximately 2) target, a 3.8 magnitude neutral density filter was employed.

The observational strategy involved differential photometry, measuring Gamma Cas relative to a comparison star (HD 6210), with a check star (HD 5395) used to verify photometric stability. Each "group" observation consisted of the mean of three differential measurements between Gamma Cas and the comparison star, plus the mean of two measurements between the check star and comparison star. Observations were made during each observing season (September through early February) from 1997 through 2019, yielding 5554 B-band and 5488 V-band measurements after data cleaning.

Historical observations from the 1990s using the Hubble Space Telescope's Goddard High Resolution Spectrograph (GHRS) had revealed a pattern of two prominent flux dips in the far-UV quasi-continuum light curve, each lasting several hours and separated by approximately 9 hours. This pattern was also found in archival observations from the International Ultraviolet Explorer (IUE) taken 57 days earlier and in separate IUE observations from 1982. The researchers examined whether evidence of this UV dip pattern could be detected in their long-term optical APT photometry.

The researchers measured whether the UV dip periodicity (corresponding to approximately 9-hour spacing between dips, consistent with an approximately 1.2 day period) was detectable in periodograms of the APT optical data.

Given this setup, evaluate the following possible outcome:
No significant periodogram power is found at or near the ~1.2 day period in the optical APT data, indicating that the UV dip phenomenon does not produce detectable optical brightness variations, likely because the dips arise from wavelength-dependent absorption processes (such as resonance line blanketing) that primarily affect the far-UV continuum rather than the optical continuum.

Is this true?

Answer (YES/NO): NO